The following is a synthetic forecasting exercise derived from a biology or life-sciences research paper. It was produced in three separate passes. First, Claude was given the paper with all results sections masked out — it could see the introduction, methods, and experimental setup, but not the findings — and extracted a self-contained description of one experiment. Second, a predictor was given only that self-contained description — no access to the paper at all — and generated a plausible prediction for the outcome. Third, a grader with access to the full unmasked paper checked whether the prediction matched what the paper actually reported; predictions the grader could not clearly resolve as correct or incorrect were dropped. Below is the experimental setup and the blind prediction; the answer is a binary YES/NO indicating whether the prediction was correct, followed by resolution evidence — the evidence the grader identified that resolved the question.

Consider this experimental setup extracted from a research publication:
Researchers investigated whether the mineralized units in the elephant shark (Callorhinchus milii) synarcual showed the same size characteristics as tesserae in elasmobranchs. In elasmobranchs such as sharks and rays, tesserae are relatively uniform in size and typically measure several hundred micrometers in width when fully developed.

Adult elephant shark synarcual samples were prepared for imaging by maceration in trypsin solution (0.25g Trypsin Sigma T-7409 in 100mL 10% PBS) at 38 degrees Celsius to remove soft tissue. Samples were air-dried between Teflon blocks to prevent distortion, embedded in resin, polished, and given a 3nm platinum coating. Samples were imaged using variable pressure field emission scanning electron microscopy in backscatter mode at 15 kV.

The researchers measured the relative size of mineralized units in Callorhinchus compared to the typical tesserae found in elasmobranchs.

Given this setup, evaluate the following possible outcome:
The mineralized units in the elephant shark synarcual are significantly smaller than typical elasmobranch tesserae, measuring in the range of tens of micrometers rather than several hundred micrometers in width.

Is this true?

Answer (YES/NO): NO